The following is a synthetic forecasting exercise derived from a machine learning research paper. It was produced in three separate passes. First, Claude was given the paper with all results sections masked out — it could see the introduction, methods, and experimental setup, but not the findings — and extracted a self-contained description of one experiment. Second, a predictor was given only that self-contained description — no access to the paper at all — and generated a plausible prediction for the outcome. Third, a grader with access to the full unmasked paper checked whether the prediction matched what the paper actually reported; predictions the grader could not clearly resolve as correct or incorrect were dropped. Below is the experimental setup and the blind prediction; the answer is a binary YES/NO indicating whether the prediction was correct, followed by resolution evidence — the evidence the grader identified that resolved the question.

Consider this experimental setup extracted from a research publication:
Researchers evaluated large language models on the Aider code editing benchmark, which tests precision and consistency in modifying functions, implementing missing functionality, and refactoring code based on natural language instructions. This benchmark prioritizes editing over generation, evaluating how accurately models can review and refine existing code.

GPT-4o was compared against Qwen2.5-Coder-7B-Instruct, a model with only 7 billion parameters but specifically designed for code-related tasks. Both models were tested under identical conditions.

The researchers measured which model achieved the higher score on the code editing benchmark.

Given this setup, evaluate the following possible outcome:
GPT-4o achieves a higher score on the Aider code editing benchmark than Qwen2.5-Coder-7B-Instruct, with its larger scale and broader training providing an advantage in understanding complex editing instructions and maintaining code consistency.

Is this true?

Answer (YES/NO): NO